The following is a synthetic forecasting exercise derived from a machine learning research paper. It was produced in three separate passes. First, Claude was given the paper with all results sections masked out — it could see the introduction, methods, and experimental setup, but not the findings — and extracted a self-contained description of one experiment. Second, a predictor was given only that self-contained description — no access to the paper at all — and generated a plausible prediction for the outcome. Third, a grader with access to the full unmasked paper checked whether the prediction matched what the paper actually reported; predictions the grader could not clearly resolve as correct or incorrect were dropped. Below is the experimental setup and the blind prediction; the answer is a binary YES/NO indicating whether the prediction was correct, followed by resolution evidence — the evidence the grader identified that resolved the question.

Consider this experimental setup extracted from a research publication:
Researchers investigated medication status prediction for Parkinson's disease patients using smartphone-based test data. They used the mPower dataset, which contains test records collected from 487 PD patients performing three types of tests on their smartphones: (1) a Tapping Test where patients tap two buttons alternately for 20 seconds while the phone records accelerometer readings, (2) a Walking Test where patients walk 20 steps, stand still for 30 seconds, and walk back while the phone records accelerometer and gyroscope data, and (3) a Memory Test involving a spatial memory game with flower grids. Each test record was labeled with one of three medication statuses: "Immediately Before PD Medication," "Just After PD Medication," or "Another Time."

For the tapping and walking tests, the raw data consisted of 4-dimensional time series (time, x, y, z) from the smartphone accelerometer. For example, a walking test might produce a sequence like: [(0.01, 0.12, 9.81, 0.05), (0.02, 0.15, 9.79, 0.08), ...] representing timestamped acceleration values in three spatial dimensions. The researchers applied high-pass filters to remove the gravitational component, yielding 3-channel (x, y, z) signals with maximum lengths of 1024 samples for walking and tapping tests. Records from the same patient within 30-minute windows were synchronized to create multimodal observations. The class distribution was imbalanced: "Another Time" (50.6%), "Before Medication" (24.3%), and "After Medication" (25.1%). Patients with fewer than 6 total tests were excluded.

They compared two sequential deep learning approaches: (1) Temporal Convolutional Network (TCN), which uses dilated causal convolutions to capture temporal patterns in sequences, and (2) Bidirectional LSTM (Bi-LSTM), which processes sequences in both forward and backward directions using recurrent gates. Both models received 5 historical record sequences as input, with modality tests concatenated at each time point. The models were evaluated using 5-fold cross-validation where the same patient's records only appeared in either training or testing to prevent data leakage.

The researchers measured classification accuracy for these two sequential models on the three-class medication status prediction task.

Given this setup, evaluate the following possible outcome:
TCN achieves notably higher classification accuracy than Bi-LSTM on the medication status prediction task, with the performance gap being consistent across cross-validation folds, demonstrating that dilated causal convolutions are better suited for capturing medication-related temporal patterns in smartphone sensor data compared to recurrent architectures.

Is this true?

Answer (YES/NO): NO